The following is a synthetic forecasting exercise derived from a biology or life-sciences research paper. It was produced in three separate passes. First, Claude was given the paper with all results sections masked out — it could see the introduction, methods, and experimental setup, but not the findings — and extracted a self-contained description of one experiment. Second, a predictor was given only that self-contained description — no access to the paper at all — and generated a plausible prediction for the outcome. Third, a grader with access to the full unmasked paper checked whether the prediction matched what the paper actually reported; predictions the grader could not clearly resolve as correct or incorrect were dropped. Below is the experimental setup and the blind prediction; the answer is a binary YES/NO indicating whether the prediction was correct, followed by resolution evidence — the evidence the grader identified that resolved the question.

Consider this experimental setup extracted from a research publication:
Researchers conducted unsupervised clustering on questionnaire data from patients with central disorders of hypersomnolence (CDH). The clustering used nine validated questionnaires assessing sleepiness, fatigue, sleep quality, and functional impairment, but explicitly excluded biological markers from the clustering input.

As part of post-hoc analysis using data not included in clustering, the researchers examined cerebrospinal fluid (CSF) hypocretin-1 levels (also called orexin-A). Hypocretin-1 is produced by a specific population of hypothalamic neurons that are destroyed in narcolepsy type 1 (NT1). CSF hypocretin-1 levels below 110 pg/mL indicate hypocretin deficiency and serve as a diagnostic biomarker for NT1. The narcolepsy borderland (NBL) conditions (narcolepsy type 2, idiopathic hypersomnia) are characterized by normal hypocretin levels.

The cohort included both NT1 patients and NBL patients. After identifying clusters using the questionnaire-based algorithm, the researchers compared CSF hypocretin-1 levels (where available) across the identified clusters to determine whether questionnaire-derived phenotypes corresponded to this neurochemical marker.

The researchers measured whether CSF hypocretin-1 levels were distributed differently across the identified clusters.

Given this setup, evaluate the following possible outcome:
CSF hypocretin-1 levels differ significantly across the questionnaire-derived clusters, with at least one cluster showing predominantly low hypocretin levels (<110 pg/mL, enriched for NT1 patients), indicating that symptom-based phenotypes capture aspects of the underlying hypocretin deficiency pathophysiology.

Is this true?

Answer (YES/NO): NO